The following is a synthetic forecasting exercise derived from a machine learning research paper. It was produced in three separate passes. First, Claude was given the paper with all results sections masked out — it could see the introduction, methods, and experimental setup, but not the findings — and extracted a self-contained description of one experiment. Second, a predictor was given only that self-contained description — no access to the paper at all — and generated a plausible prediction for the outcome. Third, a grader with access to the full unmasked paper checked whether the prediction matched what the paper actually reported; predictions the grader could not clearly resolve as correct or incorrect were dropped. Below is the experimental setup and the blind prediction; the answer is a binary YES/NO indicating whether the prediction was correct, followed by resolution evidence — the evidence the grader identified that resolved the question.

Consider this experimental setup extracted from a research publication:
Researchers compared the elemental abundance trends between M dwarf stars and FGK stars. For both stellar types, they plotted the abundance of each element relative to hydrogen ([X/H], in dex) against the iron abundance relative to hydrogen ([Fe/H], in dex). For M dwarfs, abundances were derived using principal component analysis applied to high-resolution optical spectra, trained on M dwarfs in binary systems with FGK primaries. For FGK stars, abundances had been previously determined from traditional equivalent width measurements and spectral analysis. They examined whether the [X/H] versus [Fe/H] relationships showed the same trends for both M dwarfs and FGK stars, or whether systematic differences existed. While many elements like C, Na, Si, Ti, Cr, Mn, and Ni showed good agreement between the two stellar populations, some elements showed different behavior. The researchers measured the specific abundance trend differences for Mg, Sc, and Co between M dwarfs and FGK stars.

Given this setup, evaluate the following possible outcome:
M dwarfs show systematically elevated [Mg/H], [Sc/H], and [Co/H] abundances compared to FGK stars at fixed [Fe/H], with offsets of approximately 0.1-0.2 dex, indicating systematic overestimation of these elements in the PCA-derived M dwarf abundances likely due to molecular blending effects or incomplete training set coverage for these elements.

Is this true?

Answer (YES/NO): NO